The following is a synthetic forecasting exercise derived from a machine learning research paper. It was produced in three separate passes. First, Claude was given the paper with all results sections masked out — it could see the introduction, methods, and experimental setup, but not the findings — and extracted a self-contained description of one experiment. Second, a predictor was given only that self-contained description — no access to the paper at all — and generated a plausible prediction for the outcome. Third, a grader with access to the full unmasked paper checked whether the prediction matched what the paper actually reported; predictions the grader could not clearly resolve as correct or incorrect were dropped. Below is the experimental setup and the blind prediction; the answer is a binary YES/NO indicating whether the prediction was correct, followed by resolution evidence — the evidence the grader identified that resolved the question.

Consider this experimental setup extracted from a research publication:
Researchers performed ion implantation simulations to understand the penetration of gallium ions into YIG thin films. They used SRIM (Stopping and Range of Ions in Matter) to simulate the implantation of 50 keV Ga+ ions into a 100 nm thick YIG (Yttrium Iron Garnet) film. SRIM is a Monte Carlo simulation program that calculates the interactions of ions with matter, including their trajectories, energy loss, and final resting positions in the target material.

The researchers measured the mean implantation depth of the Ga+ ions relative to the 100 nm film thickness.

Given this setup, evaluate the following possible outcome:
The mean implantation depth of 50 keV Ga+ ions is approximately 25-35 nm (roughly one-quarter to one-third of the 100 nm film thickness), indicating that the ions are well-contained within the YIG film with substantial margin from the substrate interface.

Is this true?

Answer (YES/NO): NO